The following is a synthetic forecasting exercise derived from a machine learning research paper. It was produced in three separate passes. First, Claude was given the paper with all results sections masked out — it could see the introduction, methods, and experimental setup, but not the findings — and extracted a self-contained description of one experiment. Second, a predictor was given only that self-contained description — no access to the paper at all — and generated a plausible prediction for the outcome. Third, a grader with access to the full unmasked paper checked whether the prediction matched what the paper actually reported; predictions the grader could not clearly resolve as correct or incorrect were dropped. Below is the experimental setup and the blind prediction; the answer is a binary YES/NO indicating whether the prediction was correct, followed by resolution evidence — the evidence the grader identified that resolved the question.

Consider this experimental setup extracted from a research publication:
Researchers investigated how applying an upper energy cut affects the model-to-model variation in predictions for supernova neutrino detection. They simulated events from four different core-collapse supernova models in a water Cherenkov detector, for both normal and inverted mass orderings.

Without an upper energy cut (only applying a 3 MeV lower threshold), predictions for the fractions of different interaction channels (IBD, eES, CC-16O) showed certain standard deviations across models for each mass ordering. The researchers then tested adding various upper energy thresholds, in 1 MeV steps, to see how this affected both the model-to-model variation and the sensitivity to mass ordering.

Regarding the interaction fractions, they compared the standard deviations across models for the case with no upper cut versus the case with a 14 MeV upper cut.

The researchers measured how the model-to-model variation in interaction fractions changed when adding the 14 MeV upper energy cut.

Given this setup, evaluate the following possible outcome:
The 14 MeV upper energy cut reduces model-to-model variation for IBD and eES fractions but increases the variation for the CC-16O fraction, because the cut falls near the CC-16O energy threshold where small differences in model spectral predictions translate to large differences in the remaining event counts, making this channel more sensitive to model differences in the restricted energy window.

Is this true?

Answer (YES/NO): NO